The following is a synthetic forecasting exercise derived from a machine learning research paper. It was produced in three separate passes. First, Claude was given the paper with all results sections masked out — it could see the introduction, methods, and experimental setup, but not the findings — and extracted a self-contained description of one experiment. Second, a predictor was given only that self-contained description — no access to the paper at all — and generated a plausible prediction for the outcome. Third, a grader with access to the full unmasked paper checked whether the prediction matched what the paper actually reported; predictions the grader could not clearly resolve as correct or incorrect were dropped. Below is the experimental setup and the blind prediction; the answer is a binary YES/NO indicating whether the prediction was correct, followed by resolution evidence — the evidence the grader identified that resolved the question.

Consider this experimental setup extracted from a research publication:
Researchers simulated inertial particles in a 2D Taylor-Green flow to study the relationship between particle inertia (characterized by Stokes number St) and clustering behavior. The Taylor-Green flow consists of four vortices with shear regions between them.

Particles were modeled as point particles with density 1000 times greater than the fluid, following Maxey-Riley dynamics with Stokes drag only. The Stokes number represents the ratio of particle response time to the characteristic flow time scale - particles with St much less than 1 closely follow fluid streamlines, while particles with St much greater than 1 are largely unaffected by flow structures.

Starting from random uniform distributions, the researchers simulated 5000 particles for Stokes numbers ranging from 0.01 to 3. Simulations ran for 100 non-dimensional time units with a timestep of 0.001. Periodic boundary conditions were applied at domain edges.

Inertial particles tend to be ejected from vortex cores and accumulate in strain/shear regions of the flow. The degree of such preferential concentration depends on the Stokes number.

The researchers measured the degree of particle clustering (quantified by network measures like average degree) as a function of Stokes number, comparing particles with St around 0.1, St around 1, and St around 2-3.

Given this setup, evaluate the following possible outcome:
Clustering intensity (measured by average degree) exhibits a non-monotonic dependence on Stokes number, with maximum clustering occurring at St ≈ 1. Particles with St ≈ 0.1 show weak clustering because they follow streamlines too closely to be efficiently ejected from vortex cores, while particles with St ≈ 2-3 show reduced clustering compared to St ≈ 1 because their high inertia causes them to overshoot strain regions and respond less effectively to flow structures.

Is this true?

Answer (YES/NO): NO